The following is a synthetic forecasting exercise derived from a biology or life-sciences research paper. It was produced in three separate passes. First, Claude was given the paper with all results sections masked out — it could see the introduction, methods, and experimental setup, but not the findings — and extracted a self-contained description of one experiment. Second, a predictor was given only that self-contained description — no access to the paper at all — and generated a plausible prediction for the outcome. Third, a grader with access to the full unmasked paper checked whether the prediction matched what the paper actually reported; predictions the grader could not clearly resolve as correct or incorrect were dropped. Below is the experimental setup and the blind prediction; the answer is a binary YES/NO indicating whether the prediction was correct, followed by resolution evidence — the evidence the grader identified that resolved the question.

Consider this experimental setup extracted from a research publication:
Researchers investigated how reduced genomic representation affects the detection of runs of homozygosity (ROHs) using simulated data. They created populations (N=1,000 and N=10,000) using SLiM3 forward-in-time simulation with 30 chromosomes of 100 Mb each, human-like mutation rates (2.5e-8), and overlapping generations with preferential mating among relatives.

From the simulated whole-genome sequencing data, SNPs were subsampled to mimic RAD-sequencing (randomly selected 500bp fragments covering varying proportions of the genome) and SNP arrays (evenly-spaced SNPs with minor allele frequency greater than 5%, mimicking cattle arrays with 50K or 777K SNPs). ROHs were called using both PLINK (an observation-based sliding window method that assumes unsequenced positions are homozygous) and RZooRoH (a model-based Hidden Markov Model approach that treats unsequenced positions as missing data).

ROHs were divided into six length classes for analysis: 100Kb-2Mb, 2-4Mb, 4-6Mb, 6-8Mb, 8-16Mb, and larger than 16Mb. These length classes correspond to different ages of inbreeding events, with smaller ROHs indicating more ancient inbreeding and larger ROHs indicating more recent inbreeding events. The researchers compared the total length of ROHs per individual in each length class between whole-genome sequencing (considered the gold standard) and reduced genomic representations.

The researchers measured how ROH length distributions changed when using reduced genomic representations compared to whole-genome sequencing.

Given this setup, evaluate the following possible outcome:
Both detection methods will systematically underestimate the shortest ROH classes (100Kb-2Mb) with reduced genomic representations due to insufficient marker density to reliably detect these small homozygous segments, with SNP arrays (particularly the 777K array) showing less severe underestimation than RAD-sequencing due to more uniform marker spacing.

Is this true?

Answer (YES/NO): NO